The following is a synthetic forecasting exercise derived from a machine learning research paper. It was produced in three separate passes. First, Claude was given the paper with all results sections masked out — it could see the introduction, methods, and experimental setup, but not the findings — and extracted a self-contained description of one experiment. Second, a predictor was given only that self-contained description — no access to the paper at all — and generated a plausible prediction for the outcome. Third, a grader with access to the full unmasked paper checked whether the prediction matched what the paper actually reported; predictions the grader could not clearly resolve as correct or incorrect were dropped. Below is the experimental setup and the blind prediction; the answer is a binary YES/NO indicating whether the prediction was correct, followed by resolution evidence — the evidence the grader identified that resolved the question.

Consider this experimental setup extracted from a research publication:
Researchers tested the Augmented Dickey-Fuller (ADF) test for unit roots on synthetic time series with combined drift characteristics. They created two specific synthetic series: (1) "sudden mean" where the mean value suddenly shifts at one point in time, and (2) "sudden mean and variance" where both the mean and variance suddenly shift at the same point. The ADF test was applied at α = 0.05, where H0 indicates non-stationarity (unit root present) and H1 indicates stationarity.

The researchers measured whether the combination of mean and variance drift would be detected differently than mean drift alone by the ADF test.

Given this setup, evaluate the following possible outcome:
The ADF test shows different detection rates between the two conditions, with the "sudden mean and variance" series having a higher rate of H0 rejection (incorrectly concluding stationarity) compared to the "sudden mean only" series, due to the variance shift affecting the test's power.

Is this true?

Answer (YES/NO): NO